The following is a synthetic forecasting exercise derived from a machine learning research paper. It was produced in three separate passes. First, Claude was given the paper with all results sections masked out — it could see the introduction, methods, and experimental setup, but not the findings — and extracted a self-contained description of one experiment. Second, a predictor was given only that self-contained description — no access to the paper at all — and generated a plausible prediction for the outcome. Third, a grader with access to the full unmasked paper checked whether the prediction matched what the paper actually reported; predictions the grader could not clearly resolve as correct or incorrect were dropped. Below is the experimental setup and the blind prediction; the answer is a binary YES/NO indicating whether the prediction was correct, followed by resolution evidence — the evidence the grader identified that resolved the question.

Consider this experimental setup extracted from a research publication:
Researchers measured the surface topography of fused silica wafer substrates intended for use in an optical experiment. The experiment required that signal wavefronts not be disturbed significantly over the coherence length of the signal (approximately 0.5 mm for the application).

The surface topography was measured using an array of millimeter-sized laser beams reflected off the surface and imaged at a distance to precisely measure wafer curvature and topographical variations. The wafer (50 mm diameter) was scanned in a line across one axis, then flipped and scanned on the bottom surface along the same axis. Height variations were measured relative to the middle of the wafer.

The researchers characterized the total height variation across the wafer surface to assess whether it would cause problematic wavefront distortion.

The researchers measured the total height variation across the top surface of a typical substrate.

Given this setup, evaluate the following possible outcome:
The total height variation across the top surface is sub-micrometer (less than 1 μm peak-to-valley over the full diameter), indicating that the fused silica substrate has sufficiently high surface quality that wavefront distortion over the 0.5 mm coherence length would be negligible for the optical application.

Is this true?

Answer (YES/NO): NO